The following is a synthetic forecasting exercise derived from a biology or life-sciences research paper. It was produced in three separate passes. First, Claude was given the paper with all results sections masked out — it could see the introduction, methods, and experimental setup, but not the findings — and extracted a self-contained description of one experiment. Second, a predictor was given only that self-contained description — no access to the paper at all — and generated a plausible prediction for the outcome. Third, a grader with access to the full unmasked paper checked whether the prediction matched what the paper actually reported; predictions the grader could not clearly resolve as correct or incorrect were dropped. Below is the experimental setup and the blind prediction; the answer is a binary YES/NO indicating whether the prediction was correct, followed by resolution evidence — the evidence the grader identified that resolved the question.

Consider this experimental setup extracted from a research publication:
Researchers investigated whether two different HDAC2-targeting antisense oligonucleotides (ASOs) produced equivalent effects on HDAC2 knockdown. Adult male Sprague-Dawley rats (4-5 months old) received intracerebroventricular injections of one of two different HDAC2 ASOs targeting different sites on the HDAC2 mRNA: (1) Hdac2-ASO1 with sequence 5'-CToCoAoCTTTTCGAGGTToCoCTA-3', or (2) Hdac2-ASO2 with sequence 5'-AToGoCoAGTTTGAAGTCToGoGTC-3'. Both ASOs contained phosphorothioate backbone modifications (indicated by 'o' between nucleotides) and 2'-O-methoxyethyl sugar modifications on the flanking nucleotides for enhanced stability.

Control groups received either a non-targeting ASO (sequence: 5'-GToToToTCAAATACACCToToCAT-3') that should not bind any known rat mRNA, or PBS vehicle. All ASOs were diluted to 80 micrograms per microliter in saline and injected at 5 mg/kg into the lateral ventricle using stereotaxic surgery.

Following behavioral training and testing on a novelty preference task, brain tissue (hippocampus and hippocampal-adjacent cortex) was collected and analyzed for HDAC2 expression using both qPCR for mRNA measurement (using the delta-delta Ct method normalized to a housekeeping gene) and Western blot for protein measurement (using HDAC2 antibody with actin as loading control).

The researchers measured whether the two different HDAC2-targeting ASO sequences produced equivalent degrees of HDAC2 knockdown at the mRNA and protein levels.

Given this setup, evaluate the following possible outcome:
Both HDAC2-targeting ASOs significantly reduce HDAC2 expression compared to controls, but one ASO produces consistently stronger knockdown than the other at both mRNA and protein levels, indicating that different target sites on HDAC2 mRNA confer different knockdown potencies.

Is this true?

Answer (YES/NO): YES